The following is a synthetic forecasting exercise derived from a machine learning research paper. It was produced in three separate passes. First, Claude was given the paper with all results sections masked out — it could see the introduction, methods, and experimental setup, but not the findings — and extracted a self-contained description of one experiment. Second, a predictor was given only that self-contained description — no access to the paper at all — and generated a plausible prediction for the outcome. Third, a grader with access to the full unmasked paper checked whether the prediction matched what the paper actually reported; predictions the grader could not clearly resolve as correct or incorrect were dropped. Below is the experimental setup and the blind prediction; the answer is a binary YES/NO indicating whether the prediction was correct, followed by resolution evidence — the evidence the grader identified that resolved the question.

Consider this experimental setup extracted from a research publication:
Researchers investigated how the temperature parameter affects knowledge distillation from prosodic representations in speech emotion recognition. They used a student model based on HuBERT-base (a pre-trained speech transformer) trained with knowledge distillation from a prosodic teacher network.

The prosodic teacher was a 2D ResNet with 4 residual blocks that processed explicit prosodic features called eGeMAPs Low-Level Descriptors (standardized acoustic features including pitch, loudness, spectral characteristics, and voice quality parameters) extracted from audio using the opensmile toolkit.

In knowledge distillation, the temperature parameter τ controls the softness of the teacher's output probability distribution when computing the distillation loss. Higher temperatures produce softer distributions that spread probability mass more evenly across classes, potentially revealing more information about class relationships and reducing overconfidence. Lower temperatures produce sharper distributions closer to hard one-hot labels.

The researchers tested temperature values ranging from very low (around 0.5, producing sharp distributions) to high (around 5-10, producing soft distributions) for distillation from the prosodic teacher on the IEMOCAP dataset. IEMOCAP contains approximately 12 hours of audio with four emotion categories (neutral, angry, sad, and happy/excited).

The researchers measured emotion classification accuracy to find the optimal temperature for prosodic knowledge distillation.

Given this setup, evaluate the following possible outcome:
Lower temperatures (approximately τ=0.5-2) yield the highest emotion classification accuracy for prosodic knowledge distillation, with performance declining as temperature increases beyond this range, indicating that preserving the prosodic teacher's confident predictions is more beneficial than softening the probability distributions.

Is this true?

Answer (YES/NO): NO